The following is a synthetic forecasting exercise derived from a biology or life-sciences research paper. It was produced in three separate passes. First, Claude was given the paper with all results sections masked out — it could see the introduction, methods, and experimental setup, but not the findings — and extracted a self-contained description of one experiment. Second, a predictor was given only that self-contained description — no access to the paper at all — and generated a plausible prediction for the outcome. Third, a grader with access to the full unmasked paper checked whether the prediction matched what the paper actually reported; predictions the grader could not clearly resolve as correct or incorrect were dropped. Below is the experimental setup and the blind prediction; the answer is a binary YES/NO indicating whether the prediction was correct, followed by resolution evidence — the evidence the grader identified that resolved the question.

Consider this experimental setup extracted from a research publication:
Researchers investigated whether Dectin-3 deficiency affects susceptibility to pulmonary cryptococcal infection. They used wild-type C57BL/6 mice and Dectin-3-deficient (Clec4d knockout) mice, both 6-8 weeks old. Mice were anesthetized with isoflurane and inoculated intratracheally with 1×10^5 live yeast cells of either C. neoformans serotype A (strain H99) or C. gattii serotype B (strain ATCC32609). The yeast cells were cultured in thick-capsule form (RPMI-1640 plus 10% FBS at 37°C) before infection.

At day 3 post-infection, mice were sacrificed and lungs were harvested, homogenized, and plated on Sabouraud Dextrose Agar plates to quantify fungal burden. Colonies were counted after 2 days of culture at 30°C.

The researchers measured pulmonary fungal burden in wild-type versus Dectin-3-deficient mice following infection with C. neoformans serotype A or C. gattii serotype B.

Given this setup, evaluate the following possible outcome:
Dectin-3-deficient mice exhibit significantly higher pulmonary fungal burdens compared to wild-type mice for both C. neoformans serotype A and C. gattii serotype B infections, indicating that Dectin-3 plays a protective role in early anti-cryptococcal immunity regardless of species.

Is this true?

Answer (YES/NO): NO